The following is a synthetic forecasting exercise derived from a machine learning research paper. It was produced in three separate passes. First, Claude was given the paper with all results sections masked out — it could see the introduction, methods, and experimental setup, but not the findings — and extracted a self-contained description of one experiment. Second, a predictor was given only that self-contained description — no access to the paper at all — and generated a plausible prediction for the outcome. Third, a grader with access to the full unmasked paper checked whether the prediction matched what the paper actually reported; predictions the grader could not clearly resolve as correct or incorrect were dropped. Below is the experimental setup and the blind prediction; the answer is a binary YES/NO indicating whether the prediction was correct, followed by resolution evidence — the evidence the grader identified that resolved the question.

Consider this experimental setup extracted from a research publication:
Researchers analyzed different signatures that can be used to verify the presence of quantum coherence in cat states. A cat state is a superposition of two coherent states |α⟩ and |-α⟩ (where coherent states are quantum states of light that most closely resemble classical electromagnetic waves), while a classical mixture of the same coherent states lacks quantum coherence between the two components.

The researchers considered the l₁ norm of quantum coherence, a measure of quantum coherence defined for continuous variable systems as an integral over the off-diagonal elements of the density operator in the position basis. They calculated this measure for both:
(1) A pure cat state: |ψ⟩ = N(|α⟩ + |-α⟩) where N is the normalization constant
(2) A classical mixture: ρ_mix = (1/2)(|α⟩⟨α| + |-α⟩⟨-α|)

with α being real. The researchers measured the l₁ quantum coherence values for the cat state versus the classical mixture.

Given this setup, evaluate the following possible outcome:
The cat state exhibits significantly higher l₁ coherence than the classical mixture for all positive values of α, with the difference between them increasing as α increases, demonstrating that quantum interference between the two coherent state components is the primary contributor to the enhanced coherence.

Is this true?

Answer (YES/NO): YES